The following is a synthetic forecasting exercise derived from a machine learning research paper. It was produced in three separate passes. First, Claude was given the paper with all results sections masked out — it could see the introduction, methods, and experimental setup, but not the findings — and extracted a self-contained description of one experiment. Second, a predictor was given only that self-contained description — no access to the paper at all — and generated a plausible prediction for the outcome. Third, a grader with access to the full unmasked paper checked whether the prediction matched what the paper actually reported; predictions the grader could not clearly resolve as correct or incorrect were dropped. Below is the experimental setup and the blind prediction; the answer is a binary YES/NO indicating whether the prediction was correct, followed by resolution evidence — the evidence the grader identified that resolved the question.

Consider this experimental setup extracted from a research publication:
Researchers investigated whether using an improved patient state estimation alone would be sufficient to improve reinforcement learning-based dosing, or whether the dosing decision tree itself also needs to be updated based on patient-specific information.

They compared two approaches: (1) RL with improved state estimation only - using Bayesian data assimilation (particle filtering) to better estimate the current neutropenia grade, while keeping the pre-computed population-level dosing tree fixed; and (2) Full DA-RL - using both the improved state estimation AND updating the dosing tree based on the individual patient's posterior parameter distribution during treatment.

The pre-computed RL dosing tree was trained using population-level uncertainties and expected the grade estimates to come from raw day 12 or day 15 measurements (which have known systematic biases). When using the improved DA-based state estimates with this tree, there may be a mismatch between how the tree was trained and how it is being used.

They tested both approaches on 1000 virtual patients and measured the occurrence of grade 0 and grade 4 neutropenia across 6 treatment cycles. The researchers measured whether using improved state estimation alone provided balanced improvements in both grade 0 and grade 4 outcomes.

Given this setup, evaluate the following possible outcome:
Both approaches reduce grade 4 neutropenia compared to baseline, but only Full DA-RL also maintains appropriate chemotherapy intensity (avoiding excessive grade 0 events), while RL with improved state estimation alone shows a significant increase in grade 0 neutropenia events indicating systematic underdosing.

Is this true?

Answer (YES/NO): NO